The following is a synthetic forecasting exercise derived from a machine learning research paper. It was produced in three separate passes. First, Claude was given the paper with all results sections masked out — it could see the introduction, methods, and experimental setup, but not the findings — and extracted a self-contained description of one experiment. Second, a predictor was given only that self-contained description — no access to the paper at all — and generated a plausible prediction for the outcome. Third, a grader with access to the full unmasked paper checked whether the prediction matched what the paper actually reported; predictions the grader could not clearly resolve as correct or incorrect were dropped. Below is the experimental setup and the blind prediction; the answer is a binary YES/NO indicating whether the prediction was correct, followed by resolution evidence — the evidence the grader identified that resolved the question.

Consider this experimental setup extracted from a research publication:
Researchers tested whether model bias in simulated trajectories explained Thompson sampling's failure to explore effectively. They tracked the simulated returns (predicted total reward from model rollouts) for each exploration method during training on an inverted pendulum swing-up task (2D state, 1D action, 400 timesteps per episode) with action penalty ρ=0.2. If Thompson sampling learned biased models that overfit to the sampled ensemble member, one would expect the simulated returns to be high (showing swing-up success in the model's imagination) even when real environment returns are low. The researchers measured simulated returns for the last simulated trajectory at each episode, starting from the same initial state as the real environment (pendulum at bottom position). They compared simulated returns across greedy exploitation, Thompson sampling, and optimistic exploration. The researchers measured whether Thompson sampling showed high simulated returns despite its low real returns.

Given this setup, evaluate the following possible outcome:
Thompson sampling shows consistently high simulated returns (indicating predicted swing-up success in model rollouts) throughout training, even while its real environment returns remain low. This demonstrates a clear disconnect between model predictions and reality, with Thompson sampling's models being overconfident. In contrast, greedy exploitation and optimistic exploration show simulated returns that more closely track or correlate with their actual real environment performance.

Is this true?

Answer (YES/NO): NO